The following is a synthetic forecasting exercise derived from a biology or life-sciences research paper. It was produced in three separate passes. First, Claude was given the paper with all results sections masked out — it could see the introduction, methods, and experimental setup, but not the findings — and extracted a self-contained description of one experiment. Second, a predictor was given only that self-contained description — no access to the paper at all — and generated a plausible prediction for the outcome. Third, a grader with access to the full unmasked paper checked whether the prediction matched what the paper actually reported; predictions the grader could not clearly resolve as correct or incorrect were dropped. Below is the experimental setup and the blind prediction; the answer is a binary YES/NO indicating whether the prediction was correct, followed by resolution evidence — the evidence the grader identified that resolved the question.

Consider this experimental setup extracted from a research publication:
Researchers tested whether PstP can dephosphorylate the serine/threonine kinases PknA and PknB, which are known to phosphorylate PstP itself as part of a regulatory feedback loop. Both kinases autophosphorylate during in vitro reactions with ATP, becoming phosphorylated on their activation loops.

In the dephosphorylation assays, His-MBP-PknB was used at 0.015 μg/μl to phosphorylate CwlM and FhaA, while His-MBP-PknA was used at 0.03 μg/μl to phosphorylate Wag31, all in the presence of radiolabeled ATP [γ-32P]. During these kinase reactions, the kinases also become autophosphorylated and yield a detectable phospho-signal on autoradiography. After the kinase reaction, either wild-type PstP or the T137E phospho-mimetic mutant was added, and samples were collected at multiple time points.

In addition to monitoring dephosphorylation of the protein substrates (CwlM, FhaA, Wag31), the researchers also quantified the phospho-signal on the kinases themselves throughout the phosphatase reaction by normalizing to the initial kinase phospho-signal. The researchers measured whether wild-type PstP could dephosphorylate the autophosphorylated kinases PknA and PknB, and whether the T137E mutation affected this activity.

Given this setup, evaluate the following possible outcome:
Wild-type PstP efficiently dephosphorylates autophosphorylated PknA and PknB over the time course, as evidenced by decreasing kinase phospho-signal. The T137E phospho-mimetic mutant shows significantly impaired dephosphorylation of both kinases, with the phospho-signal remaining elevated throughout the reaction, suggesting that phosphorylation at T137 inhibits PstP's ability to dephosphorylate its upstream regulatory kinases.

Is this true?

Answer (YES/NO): YES